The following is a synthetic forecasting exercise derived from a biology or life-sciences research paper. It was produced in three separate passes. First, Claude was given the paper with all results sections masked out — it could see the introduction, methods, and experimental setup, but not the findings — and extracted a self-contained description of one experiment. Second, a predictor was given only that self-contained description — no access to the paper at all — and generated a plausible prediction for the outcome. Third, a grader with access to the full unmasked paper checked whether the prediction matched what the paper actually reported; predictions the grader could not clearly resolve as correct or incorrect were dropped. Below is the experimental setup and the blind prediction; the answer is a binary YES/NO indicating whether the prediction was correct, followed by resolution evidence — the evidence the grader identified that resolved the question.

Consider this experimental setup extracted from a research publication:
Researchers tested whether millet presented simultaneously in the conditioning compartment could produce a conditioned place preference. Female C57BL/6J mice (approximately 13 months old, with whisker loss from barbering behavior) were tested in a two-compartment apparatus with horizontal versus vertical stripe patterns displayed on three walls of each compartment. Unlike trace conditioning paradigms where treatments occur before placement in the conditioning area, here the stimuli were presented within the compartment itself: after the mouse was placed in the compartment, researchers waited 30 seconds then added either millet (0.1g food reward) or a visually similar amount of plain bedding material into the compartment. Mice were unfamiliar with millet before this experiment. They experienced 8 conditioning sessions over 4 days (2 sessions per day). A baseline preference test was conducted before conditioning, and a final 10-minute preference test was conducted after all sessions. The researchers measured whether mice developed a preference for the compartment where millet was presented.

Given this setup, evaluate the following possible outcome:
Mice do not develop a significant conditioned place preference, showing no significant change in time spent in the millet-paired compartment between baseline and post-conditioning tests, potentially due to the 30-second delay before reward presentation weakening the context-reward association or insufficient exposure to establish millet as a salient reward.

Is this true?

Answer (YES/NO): YES